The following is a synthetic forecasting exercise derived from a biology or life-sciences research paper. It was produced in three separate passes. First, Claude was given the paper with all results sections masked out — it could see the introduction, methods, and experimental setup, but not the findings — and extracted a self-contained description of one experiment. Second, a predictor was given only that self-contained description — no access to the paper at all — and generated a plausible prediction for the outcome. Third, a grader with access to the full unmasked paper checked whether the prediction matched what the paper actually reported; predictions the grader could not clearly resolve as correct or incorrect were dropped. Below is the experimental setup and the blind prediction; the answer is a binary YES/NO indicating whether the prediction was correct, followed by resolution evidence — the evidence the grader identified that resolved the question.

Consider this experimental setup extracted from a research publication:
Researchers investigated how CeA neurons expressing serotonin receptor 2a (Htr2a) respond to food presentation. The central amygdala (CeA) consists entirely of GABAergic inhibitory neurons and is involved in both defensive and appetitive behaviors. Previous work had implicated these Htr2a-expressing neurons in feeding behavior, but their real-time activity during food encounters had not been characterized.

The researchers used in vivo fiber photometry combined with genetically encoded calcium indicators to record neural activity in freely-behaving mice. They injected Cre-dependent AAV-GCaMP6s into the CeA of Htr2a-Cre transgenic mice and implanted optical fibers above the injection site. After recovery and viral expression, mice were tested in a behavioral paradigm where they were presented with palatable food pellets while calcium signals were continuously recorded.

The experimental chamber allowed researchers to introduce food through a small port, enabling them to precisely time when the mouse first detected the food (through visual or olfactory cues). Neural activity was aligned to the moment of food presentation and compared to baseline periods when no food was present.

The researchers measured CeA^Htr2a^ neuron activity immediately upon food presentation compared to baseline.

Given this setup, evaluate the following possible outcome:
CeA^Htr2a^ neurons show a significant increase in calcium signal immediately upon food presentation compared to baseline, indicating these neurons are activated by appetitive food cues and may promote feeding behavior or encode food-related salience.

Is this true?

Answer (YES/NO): YES